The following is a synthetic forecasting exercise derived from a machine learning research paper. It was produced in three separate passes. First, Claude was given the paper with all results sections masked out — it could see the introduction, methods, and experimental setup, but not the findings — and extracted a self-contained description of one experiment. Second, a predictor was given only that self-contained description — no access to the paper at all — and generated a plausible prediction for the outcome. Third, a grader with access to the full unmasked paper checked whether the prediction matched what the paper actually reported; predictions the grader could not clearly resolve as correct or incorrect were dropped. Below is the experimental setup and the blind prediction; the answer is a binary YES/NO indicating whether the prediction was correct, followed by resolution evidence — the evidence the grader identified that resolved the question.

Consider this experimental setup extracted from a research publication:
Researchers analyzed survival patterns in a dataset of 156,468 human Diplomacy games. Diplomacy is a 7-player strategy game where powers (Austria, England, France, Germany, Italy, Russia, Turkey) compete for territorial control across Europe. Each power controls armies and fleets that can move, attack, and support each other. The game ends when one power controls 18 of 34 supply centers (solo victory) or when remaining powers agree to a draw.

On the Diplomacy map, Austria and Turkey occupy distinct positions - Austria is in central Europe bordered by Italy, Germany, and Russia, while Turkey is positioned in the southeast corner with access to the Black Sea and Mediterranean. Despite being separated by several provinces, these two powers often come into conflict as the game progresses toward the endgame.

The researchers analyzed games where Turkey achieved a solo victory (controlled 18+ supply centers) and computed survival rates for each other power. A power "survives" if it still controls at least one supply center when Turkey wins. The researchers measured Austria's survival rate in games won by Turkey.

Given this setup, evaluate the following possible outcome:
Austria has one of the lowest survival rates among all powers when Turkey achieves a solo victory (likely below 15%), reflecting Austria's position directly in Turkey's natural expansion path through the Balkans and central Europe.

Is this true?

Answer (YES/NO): YES